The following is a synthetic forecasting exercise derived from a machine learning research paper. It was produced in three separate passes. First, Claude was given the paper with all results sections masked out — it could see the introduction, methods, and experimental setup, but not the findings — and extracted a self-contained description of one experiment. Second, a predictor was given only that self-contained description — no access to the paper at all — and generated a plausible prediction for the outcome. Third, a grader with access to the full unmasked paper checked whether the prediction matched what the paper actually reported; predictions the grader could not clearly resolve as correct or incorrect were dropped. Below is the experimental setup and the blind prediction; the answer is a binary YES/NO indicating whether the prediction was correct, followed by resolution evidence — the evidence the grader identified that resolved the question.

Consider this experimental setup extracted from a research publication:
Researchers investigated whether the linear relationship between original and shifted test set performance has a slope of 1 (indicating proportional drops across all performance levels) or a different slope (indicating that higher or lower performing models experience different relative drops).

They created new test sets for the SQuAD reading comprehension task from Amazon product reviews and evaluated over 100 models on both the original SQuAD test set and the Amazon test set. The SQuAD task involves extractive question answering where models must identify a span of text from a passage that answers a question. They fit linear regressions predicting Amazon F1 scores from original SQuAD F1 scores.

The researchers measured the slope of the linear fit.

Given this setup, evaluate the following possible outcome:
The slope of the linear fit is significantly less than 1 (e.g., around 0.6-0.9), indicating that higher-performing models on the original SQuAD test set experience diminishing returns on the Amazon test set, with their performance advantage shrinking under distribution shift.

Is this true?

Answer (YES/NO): NO